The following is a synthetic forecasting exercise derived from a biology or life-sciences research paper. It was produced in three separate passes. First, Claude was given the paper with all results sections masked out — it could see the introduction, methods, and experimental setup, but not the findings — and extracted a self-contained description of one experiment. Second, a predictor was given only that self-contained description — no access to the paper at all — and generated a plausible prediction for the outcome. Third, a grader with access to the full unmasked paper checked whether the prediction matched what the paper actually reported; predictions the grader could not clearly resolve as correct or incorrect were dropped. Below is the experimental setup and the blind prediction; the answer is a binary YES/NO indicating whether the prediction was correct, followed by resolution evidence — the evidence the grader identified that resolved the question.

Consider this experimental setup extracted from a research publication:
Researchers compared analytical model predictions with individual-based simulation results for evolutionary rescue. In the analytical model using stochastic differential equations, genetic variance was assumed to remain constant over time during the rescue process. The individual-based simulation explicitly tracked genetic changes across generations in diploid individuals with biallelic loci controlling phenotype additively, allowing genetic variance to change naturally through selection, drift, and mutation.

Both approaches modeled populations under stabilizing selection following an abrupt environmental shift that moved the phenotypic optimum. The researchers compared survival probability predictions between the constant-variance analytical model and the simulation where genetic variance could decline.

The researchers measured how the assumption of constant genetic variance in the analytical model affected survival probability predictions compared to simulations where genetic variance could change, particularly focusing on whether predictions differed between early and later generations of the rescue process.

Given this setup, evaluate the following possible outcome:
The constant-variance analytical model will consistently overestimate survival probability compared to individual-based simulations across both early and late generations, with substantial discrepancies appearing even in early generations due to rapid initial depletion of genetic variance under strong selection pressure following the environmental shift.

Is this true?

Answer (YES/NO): NO